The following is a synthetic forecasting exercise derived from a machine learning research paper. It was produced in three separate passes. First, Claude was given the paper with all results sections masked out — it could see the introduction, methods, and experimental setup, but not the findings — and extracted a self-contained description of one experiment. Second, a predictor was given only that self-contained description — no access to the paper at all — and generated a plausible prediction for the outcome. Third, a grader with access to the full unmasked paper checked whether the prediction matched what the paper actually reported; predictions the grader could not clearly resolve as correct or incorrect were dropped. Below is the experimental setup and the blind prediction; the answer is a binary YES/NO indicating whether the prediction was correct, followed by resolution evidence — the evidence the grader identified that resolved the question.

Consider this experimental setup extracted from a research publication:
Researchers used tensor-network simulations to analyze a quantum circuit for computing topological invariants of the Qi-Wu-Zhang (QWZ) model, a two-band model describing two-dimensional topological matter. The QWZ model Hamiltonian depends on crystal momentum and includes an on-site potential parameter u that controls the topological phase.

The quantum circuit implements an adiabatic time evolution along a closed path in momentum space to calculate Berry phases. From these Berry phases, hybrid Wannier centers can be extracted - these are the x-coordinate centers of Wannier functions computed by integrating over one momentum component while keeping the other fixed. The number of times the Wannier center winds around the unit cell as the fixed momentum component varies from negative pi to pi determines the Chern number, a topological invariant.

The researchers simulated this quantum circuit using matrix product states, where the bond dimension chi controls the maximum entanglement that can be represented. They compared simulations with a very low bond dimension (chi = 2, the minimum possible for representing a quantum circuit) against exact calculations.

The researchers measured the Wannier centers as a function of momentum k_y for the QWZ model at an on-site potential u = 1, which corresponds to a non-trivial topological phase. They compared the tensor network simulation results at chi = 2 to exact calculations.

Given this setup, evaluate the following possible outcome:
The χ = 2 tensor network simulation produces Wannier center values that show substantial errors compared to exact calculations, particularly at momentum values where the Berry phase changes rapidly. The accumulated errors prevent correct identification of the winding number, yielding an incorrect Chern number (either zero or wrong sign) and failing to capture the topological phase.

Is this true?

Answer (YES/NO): NO